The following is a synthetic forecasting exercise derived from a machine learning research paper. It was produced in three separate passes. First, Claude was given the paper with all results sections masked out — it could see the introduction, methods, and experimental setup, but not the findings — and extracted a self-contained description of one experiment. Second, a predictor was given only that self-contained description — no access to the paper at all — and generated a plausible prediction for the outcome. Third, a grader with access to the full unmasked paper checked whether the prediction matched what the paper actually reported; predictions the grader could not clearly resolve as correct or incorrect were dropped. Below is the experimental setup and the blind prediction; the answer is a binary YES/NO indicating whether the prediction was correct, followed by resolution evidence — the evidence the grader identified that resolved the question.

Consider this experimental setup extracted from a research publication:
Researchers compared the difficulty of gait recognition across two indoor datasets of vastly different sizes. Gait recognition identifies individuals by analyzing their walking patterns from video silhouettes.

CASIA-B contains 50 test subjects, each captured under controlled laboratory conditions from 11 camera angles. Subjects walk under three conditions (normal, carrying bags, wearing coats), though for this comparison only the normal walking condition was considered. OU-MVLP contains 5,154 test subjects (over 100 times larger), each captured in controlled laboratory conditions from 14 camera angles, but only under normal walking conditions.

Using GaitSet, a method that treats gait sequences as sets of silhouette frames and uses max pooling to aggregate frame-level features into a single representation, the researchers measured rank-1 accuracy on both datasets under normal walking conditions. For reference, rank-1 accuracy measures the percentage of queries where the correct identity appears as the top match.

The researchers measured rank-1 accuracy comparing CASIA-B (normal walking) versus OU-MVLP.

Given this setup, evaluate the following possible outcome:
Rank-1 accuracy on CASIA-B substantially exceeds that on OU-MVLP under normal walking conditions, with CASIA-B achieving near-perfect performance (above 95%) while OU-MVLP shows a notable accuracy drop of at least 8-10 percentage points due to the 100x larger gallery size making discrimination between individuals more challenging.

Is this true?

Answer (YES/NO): YES